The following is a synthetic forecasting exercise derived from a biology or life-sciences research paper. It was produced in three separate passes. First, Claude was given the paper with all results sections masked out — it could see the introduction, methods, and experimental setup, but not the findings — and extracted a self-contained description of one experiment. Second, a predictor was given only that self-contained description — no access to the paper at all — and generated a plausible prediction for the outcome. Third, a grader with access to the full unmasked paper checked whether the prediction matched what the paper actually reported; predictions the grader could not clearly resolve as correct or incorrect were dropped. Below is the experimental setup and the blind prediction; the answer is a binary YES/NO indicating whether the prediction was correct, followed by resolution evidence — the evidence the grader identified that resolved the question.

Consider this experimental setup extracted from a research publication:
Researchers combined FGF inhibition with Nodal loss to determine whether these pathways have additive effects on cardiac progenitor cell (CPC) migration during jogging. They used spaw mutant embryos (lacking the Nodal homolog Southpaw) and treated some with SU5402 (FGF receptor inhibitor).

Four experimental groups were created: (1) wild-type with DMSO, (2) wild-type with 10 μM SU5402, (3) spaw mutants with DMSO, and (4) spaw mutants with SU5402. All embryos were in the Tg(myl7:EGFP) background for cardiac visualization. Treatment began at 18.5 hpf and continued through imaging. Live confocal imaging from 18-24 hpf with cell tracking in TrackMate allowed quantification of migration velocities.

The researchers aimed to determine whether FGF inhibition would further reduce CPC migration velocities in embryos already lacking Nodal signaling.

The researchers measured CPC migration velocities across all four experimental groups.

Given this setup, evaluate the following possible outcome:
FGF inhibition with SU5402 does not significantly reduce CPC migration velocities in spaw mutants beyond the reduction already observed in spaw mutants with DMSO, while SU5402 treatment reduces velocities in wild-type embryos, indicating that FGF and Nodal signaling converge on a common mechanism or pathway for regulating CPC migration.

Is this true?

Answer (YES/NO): NO